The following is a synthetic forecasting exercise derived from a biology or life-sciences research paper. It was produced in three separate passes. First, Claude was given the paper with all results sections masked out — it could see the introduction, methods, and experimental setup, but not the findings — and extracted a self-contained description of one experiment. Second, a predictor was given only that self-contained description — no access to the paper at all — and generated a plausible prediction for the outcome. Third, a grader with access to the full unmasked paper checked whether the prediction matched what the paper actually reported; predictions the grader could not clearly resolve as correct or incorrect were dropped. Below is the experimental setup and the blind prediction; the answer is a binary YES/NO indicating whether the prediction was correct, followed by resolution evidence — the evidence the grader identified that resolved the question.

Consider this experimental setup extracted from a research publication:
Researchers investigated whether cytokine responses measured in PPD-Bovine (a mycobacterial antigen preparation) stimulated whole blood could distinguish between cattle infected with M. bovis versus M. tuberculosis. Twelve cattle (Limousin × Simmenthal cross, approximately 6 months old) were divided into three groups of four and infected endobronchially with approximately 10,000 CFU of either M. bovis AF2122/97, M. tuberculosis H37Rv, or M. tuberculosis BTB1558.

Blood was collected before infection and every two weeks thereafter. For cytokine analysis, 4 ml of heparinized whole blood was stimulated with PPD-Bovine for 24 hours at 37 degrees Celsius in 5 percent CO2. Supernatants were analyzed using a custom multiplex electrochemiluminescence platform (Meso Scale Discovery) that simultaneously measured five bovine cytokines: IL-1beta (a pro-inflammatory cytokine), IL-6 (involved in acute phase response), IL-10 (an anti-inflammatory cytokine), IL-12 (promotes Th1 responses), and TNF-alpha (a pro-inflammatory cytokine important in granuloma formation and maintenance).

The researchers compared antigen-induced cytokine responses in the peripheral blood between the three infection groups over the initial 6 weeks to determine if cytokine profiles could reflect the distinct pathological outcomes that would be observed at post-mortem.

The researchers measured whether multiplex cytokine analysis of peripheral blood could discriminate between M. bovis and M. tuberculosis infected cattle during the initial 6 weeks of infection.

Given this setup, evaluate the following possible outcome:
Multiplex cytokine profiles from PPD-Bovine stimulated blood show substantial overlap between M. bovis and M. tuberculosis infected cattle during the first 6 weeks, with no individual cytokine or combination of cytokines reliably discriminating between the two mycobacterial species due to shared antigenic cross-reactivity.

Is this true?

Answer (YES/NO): YES